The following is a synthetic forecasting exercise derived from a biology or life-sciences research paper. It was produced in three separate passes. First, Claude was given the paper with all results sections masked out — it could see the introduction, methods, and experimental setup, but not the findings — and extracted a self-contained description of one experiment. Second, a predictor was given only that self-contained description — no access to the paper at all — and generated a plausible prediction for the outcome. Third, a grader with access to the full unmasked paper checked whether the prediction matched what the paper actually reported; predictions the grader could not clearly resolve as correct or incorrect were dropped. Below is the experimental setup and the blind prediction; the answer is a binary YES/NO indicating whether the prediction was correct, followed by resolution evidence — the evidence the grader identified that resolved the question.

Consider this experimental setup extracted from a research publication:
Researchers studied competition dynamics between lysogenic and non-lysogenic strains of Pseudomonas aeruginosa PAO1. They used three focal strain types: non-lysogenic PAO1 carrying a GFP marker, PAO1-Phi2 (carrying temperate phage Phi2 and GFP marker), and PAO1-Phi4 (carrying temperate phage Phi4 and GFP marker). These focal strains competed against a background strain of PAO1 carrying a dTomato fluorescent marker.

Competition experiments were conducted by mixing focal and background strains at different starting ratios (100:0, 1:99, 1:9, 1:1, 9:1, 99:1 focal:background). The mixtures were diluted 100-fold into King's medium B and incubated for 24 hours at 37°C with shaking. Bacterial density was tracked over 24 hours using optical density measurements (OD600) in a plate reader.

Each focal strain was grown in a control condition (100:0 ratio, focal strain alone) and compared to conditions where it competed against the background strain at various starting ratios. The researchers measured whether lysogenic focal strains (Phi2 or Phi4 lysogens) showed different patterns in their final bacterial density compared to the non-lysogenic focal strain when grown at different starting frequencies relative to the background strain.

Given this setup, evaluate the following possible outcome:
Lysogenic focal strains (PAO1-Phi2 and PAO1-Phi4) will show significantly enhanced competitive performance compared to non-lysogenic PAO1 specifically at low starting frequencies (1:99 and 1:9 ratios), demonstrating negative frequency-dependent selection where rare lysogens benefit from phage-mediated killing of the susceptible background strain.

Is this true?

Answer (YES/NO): NO